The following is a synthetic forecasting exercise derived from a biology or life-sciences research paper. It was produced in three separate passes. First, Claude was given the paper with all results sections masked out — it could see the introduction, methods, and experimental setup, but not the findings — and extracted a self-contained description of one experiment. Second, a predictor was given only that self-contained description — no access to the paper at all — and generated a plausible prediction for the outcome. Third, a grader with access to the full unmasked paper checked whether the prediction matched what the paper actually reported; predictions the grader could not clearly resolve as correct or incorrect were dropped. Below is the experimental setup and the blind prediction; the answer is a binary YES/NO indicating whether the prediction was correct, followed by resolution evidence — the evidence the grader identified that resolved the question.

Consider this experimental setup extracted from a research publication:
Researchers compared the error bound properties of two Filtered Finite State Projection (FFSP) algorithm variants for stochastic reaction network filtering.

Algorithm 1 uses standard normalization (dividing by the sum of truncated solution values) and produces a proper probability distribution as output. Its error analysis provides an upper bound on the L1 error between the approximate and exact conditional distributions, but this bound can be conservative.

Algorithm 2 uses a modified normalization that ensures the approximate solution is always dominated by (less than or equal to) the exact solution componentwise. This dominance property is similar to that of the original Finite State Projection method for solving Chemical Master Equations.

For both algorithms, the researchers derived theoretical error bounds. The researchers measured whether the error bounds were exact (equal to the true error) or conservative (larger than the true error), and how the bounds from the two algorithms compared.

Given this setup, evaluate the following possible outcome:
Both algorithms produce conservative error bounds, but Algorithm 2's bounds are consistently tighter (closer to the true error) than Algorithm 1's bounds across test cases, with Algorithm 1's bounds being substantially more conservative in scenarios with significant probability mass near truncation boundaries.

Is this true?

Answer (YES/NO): NO